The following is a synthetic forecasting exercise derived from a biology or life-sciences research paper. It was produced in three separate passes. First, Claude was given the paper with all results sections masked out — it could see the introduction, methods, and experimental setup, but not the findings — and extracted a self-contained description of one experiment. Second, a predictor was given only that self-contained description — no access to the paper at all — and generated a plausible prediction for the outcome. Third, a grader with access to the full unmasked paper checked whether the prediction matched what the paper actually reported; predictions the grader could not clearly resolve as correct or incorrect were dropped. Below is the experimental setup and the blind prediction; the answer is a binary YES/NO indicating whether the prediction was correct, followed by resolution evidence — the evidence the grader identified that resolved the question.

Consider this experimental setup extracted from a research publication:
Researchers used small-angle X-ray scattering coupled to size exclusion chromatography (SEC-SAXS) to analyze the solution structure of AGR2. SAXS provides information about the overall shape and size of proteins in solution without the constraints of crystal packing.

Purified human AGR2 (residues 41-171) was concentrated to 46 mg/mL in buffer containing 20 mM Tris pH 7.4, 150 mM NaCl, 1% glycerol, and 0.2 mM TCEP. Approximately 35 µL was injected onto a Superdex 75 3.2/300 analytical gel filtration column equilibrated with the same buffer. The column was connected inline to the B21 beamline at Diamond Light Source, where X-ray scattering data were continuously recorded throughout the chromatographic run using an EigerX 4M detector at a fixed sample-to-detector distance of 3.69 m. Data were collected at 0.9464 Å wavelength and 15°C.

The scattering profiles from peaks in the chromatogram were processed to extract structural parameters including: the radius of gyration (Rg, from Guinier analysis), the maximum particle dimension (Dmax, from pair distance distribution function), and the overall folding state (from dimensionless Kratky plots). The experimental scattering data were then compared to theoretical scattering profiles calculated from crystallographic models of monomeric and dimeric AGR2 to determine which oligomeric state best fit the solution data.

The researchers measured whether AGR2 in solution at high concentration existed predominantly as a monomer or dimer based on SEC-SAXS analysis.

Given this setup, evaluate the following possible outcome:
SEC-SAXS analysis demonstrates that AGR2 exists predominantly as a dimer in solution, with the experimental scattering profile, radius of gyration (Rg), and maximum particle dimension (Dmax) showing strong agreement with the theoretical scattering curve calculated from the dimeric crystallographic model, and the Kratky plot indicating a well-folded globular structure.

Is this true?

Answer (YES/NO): YES